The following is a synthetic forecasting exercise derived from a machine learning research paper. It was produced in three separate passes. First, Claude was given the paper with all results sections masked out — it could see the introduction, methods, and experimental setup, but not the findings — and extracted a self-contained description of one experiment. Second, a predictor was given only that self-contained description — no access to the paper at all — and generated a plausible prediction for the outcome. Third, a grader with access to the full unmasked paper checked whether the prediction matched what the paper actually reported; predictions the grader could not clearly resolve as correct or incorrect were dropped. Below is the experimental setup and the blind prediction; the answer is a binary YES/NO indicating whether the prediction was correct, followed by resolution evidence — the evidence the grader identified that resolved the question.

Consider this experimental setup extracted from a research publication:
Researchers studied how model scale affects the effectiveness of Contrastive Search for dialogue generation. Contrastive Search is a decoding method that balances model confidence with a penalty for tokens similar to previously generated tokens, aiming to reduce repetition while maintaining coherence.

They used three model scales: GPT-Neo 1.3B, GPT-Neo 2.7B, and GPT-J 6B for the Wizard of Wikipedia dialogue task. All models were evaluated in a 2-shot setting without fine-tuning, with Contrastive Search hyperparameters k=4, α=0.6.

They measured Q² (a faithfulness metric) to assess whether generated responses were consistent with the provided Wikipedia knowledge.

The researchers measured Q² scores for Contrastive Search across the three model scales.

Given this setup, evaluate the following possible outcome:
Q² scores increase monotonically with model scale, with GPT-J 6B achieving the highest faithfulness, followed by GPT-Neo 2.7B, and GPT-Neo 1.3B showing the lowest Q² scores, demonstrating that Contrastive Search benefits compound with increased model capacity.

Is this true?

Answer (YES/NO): NO